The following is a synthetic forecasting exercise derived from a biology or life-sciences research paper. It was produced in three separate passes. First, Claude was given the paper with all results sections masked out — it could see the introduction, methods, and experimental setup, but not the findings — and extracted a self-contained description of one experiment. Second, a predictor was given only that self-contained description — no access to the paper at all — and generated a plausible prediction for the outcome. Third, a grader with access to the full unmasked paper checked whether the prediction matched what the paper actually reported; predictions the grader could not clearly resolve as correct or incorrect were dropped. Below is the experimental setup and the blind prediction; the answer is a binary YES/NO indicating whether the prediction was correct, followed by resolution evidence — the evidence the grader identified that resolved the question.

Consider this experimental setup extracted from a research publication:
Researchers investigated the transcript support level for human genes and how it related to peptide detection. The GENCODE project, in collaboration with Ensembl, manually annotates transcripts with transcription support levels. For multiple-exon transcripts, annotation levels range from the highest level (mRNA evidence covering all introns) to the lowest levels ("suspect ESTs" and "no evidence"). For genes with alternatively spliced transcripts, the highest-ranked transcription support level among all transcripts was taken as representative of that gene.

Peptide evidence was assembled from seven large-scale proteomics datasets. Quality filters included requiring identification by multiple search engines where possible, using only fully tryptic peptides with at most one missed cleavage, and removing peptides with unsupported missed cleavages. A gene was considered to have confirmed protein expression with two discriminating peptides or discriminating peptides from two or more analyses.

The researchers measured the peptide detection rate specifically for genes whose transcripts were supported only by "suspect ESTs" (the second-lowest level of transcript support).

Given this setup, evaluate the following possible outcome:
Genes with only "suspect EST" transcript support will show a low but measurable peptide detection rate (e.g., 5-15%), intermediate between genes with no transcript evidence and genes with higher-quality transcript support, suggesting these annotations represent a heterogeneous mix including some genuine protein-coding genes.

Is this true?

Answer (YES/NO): NO